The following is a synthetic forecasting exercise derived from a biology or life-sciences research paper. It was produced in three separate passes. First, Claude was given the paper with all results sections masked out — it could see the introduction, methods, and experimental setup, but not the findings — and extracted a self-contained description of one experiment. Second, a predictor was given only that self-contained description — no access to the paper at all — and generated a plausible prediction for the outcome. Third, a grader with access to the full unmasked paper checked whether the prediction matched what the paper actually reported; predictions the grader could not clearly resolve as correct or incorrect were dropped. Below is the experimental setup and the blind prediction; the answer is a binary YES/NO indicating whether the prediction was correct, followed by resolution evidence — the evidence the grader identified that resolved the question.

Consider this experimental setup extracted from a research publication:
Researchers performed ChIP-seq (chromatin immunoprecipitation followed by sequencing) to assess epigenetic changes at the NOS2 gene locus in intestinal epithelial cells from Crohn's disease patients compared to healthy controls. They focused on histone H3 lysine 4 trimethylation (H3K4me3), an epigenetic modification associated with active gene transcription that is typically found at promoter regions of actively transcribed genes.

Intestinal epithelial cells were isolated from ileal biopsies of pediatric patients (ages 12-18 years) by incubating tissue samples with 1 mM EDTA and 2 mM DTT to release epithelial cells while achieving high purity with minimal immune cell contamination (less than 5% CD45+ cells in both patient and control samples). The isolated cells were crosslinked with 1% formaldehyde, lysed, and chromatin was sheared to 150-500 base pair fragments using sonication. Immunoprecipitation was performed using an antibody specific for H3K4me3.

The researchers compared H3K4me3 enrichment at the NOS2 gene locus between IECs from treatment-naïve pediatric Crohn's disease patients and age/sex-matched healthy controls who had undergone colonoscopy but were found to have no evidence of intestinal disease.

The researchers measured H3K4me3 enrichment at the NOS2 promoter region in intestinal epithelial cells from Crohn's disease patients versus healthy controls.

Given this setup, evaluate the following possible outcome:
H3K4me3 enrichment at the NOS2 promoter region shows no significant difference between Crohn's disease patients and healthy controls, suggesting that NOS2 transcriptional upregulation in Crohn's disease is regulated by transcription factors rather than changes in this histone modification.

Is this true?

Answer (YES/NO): NO